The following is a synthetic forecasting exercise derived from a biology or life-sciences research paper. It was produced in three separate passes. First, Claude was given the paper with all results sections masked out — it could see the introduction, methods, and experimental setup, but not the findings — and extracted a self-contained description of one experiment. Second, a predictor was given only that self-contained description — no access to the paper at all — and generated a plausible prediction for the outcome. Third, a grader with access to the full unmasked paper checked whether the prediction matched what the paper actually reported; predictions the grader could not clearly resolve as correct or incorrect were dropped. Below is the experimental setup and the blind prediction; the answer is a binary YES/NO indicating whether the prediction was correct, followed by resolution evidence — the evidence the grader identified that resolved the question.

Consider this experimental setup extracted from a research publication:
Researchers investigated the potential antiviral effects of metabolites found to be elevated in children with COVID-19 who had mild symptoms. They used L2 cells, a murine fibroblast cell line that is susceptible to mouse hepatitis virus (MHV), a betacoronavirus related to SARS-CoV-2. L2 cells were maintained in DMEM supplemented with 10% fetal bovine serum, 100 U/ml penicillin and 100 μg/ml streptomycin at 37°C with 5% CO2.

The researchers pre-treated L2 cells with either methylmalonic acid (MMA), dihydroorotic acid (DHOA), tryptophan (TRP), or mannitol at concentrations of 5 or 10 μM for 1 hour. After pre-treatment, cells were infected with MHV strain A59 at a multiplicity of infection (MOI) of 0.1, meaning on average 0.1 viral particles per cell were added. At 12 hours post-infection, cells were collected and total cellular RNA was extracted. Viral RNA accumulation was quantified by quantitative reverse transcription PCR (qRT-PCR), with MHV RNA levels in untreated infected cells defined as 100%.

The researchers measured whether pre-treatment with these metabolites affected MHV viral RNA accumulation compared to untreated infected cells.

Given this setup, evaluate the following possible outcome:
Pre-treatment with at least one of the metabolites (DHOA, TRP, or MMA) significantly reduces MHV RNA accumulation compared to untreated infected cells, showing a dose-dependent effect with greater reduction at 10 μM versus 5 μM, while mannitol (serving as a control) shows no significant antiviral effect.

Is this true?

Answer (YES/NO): NO